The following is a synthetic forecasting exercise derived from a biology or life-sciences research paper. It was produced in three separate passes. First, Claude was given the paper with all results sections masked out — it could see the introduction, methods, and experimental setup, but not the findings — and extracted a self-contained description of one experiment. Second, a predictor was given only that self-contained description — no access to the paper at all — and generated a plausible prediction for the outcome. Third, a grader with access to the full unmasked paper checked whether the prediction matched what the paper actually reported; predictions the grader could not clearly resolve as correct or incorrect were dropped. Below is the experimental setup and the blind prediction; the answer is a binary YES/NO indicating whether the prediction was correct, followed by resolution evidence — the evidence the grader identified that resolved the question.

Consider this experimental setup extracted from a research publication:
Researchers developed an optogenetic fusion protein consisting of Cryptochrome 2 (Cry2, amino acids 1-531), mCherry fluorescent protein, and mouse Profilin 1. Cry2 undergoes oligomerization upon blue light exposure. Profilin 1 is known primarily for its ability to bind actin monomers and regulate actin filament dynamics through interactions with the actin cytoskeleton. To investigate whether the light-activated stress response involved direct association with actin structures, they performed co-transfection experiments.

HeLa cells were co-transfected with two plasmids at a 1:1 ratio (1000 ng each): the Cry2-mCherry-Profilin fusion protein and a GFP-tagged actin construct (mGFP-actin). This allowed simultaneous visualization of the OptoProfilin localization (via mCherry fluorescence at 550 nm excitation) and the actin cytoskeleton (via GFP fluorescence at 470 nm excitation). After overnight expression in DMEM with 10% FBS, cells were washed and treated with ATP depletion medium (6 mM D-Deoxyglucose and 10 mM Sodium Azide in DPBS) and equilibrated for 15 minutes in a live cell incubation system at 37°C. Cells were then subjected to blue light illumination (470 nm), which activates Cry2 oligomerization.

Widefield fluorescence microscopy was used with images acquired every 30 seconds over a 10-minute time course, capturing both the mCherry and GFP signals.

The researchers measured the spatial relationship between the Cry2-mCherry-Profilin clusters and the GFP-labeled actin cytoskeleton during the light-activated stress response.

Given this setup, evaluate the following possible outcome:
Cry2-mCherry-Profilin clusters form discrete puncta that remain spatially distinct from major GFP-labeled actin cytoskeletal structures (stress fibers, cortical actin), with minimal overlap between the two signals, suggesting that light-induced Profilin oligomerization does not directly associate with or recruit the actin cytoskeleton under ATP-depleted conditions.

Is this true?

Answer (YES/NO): NO